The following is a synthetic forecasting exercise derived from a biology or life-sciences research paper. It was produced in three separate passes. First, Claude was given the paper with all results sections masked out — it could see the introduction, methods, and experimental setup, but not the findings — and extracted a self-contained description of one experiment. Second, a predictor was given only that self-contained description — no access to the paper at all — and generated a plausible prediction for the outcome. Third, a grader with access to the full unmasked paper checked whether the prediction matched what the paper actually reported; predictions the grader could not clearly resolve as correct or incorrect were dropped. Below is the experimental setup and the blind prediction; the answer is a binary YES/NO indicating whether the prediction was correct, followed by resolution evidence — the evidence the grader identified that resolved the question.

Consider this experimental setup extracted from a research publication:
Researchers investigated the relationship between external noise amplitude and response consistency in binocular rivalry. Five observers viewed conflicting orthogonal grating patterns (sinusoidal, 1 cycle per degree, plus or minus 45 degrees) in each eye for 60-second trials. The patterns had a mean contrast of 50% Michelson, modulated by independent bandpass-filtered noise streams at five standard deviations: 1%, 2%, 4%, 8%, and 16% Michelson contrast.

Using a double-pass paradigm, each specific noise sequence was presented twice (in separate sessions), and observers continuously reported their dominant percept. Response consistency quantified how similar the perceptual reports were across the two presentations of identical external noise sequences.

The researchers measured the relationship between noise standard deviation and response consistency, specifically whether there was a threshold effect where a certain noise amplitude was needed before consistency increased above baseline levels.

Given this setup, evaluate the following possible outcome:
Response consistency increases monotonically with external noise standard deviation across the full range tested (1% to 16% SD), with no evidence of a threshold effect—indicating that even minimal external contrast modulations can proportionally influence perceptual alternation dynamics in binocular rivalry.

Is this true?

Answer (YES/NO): NO